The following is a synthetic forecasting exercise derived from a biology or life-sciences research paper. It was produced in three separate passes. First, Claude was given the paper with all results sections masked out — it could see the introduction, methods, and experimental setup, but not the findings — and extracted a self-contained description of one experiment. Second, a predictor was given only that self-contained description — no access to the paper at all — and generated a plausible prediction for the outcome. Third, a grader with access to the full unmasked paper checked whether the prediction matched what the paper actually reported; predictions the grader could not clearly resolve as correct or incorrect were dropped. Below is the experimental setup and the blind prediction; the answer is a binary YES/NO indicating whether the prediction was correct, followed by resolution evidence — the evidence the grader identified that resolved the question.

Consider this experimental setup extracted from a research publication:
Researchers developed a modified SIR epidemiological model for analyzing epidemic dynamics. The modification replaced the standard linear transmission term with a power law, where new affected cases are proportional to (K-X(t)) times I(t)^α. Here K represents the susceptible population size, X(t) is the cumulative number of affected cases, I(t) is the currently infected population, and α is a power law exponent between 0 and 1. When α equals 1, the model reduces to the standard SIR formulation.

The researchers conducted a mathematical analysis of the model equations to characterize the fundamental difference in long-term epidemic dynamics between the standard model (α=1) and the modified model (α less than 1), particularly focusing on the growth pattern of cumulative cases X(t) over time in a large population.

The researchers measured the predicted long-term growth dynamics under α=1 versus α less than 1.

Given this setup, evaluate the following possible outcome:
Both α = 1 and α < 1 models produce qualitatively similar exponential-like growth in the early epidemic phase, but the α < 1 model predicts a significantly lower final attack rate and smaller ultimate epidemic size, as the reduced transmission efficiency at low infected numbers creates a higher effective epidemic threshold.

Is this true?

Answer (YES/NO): NO